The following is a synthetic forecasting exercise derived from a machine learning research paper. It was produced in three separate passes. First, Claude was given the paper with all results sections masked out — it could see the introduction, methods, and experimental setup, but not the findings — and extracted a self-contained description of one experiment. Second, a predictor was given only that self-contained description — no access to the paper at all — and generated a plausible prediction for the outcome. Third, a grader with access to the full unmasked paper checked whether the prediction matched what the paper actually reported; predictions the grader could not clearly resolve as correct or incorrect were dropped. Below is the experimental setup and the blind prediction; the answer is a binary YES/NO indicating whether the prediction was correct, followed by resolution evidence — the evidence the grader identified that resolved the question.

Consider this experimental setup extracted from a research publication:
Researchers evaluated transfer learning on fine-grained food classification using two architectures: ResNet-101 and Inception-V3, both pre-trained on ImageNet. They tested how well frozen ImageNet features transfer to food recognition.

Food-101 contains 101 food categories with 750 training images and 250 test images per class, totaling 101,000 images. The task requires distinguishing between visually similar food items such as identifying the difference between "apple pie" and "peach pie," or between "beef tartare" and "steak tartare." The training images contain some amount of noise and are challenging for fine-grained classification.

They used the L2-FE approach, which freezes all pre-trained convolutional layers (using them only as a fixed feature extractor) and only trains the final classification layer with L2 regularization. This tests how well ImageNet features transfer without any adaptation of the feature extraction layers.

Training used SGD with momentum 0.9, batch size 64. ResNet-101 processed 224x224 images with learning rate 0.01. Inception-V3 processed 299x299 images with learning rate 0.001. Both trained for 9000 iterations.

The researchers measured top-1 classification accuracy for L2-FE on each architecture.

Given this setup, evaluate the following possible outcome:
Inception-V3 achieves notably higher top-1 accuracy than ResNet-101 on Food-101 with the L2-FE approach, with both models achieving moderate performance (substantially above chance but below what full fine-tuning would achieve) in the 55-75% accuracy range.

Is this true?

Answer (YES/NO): NO